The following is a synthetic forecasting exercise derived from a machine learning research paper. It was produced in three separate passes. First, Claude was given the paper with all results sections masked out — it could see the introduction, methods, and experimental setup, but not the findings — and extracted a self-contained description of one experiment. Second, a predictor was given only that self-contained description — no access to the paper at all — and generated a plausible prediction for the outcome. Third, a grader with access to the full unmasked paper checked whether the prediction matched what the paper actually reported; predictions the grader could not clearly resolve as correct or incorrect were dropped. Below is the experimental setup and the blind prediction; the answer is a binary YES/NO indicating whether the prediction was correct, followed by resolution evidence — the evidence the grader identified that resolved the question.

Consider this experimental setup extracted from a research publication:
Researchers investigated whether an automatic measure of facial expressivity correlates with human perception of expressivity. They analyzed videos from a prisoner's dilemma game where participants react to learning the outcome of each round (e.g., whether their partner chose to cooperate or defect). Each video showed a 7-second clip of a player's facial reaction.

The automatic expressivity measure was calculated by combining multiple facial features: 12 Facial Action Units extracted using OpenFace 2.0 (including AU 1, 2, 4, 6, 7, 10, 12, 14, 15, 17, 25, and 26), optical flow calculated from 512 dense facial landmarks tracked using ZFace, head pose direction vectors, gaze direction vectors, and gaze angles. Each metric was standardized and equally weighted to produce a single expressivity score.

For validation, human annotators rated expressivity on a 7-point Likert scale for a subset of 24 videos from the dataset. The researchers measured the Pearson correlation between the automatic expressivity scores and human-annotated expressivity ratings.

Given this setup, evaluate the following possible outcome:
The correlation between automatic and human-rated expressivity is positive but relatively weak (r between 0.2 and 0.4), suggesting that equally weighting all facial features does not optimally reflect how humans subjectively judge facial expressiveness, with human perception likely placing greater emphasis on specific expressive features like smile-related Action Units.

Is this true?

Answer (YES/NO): NO